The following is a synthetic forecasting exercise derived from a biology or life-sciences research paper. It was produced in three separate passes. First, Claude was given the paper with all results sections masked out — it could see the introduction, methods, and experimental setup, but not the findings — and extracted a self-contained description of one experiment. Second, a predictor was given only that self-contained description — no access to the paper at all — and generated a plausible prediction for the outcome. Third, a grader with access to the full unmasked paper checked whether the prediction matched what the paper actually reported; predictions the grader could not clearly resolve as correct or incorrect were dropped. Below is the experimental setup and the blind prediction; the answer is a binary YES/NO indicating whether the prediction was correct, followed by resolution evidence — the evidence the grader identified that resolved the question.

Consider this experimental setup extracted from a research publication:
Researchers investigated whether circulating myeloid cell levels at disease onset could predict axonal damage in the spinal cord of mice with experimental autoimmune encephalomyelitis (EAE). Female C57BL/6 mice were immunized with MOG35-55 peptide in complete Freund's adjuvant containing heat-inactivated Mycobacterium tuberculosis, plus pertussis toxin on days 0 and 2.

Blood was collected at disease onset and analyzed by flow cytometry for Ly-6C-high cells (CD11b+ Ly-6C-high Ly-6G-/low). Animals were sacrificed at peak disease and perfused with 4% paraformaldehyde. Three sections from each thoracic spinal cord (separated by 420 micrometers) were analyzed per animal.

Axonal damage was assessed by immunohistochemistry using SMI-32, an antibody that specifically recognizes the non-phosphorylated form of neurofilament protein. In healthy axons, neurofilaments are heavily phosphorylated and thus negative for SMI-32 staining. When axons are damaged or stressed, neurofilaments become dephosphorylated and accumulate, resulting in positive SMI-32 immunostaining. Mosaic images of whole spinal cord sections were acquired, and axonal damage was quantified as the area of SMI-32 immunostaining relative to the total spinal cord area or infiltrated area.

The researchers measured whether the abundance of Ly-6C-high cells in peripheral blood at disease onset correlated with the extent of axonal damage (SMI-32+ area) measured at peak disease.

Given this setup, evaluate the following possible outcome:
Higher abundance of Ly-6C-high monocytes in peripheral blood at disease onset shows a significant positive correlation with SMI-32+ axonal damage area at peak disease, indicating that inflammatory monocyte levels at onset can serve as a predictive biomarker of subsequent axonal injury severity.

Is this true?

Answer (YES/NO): NO